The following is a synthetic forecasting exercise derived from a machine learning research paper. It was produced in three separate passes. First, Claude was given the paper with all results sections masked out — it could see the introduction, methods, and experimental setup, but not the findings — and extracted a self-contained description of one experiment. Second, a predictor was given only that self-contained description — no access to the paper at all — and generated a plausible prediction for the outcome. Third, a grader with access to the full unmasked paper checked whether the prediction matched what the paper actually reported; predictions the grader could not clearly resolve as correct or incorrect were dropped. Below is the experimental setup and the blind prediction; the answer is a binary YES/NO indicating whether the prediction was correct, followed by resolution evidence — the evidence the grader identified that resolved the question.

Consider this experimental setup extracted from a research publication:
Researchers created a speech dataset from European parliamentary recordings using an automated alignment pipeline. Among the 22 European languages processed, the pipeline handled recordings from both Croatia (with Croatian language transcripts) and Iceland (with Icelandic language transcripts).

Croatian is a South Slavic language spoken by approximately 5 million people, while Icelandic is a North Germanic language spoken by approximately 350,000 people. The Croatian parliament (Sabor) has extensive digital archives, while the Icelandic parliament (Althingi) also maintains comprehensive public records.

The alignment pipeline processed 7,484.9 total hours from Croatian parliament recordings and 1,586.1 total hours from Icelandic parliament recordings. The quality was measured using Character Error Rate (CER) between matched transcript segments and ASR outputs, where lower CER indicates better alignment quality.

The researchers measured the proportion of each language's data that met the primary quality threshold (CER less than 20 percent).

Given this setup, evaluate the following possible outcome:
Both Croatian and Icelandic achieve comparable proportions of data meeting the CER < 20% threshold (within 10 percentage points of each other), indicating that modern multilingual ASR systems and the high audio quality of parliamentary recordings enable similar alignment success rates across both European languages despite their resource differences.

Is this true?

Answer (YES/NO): NO